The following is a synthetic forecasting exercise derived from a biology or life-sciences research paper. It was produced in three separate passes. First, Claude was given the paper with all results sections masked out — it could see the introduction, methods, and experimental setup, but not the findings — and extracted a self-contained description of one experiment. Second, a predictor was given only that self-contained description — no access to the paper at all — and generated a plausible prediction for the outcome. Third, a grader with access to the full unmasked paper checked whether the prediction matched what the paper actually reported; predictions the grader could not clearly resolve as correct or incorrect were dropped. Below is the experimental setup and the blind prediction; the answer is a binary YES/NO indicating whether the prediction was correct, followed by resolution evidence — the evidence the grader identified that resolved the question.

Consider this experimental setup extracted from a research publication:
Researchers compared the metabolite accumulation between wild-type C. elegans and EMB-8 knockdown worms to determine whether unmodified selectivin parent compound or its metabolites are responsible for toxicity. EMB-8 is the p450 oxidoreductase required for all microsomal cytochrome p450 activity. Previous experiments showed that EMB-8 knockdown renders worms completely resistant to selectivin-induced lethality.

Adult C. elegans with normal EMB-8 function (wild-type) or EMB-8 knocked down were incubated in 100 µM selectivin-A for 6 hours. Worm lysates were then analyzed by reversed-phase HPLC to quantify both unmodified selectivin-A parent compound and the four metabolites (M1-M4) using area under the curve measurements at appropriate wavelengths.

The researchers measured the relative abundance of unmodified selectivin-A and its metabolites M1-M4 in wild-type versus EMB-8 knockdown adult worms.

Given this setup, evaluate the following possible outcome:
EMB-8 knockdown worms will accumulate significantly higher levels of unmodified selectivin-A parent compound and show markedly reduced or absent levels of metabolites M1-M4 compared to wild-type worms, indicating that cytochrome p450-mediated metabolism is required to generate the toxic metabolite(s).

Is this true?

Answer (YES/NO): YES